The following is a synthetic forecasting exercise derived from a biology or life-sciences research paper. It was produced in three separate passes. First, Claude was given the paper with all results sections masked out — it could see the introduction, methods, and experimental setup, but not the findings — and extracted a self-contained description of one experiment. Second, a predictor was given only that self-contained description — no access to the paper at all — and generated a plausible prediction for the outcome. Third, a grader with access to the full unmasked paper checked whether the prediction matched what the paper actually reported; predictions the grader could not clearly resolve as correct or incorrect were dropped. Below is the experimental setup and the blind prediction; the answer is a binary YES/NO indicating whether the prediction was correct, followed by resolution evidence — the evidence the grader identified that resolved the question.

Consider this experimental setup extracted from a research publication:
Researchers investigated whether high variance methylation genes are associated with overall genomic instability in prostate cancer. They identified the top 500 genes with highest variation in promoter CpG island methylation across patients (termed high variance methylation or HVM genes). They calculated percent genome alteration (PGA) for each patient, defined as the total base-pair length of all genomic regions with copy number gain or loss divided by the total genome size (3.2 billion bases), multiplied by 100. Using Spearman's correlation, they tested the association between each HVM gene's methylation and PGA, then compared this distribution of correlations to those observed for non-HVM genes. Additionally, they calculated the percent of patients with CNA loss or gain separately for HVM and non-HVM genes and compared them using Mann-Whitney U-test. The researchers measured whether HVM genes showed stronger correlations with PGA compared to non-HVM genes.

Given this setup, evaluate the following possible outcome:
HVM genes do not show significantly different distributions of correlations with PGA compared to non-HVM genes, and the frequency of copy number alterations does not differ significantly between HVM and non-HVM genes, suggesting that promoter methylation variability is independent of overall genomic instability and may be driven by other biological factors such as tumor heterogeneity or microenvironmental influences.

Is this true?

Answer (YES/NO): NO